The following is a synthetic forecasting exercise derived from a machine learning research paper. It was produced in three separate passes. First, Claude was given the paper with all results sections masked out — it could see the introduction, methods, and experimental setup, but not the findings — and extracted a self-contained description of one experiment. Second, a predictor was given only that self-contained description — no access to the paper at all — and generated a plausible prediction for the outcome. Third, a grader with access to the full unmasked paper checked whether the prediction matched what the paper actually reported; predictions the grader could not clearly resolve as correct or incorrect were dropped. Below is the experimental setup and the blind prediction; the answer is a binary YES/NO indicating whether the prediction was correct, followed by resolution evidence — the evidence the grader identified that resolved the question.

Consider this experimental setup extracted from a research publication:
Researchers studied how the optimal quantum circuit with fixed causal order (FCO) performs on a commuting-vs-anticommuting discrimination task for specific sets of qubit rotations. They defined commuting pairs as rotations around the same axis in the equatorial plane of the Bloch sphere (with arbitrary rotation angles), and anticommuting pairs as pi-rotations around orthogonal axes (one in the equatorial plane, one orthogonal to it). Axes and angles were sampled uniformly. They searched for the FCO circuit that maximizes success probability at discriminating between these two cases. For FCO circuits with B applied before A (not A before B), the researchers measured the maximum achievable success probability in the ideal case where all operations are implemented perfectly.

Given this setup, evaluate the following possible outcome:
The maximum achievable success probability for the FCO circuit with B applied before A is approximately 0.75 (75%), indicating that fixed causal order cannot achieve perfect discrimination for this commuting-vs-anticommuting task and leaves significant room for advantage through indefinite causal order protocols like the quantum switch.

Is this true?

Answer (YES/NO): NO